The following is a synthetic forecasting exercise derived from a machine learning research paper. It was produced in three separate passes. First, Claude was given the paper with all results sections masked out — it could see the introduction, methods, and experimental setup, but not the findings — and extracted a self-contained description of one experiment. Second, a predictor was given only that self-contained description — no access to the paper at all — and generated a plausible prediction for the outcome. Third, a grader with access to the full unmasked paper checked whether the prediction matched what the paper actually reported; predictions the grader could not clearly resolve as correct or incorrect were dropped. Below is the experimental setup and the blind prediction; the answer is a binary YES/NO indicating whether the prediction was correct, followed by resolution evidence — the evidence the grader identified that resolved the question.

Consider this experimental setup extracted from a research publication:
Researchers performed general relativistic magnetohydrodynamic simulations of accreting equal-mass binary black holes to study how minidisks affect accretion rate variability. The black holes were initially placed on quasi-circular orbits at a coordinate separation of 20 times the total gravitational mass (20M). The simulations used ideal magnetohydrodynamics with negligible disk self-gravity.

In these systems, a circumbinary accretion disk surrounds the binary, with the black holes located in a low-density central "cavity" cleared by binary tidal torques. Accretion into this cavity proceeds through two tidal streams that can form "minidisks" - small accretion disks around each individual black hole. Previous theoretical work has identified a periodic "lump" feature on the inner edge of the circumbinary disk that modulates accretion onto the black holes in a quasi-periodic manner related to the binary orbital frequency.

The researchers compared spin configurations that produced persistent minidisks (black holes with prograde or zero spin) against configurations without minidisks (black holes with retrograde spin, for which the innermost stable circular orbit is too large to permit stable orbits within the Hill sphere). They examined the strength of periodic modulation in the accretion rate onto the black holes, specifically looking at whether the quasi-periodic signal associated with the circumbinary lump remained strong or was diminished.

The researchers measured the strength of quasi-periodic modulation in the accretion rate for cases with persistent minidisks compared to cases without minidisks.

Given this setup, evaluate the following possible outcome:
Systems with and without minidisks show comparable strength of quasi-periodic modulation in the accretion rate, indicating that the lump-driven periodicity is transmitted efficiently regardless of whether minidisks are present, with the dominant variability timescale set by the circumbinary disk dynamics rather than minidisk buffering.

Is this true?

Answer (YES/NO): NO